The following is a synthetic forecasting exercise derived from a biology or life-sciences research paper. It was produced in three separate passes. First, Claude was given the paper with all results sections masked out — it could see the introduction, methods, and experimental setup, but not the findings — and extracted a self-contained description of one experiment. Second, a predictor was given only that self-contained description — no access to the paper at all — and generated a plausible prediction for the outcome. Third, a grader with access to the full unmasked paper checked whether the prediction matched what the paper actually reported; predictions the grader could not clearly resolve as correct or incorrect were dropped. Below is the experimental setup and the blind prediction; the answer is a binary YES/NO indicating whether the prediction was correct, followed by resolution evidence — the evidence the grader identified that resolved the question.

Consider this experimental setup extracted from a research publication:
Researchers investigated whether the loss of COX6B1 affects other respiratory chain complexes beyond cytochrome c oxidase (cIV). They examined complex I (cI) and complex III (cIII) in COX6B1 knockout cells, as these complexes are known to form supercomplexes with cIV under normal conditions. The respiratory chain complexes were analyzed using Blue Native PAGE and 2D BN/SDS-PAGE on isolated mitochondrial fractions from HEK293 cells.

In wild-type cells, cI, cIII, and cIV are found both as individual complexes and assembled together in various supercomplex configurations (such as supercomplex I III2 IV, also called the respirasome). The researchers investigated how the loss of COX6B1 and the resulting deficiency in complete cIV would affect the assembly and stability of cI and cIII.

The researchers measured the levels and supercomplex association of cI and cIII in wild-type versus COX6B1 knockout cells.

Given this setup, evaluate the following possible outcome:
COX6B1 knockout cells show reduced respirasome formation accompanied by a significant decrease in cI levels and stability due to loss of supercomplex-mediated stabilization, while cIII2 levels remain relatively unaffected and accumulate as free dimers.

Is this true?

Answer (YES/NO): NO